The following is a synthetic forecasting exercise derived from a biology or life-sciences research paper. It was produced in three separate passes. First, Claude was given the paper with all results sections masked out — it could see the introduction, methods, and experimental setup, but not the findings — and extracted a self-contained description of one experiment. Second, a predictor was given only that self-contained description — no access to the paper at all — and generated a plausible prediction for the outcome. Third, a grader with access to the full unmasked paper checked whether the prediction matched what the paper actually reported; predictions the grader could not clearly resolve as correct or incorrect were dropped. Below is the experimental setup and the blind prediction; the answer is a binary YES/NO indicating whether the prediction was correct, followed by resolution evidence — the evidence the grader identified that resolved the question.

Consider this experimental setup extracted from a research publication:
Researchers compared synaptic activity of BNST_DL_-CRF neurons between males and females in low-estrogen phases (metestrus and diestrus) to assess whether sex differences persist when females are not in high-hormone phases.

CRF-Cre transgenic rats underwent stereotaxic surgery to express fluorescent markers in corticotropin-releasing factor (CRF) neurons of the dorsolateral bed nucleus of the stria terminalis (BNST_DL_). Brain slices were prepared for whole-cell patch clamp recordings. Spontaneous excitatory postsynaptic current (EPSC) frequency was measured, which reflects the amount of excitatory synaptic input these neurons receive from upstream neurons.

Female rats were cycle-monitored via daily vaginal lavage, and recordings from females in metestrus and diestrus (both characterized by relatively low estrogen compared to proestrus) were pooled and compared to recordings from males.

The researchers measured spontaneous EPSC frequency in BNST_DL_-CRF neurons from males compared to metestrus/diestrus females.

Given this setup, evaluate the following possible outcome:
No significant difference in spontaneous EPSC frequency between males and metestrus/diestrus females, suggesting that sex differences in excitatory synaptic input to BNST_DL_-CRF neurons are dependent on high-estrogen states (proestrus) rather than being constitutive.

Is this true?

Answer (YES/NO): NO